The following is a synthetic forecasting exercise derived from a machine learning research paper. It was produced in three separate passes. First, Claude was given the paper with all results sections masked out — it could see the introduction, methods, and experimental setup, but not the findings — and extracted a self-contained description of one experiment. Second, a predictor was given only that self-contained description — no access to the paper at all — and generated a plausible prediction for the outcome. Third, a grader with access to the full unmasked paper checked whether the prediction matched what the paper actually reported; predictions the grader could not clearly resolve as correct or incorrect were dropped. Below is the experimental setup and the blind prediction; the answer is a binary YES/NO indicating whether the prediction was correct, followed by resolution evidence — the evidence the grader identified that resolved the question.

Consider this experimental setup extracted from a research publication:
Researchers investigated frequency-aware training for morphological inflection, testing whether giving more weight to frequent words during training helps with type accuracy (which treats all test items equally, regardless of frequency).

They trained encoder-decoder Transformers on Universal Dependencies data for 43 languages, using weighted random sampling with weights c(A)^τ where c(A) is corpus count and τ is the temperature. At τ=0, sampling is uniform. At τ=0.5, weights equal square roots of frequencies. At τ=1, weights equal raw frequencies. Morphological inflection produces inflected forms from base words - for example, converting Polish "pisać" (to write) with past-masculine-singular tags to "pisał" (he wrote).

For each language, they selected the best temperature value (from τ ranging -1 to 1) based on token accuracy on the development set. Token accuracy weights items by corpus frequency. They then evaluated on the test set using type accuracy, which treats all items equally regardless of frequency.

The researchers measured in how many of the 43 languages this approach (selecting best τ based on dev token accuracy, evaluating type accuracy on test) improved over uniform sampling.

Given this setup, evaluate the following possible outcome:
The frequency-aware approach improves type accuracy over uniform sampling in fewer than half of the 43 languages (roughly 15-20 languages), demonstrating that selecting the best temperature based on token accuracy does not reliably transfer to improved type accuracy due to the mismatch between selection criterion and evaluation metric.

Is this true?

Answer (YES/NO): NO